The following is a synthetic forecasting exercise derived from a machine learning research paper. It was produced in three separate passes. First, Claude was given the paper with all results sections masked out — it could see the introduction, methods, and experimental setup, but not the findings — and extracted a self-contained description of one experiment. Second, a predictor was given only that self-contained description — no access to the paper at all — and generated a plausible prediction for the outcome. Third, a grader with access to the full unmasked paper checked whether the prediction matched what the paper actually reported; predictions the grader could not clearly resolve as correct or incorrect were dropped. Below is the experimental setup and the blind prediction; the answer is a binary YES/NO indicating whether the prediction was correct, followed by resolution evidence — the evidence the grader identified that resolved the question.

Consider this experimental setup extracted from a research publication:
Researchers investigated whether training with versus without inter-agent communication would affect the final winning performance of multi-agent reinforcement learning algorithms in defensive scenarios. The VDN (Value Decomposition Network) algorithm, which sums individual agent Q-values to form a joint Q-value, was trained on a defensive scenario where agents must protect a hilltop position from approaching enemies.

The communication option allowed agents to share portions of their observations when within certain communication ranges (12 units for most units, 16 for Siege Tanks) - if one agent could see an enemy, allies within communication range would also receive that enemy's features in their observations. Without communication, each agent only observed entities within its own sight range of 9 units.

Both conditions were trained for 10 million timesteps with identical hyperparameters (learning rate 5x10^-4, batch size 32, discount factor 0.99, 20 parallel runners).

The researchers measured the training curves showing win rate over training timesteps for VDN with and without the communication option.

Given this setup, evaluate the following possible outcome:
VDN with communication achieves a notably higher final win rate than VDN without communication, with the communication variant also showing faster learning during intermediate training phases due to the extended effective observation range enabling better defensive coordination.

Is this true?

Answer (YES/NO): NO